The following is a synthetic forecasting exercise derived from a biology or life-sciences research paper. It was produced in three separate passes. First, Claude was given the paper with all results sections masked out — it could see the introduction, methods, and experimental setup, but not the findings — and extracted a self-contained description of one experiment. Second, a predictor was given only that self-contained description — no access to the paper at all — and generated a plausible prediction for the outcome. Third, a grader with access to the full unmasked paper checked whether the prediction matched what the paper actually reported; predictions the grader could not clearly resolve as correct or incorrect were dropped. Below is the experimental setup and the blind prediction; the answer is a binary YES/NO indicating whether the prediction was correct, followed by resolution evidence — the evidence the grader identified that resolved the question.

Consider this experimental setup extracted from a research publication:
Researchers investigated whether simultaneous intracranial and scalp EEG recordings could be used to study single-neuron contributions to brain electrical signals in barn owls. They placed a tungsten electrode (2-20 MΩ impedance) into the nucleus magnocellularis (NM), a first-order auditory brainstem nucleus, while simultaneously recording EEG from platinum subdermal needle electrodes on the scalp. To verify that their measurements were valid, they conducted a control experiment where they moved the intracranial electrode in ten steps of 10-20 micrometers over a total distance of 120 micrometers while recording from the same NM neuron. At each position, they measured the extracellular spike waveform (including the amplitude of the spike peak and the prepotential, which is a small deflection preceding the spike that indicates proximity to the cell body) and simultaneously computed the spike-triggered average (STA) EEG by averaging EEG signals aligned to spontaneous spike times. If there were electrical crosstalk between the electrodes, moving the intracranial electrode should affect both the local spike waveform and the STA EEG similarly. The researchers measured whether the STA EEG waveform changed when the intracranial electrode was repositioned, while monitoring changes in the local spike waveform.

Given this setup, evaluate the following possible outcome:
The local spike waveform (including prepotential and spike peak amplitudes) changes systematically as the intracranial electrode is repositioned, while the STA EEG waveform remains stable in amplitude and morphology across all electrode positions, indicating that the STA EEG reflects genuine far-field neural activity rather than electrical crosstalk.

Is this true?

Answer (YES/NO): YES